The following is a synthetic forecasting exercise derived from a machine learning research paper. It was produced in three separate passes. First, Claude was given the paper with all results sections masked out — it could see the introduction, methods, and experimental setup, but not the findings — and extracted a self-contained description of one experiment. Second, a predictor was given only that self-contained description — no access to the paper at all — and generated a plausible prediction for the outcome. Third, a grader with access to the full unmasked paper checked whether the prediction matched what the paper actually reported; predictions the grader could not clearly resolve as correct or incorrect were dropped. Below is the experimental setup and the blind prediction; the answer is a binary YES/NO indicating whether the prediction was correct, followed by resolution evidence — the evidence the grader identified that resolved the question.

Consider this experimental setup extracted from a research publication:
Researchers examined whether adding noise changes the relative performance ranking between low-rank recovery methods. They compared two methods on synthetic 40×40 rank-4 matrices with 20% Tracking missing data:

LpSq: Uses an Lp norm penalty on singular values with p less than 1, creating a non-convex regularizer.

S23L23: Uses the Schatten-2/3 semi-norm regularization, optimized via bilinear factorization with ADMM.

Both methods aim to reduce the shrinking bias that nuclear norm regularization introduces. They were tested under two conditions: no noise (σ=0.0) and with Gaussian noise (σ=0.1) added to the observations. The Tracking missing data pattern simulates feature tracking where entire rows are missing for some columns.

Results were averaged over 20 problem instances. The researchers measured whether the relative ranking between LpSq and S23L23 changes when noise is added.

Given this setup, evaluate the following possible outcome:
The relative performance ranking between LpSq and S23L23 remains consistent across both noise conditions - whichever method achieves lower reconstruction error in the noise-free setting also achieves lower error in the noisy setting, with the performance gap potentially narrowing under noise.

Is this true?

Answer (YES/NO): NO